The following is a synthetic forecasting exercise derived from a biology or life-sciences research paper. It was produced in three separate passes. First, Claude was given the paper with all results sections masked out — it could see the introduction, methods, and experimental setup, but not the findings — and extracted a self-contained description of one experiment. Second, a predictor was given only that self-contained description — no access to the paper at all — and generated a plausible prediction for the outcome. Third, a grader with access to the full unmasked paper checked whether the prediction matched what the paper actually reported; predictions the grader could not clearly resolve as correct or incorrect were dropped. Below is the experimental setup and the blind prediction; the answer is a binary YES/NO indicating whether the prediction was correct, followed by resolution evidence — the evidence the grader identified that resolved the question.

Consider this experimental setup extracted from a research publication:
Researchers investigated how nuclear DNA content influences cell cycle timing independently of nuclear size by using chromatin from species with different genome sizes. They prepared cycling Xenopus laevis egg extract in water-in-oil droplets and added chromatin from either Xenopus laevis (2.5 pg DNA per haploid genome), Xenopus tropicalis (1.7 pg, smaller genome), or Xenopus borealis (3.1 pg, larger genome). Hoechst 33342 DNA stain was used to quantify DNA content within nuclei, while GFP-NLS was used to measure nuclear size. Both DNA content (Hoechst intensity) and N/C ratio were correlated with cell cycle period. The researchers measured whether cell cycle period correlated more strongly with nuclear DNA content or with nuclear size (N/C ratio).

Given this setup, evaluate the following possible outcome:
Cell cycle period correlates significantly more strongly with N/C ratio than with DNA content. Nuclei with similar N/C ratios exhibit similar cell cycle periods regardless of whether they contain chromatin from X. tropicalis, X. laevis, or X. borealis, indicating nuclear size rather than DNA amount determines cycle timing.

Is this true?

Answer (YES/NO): YES